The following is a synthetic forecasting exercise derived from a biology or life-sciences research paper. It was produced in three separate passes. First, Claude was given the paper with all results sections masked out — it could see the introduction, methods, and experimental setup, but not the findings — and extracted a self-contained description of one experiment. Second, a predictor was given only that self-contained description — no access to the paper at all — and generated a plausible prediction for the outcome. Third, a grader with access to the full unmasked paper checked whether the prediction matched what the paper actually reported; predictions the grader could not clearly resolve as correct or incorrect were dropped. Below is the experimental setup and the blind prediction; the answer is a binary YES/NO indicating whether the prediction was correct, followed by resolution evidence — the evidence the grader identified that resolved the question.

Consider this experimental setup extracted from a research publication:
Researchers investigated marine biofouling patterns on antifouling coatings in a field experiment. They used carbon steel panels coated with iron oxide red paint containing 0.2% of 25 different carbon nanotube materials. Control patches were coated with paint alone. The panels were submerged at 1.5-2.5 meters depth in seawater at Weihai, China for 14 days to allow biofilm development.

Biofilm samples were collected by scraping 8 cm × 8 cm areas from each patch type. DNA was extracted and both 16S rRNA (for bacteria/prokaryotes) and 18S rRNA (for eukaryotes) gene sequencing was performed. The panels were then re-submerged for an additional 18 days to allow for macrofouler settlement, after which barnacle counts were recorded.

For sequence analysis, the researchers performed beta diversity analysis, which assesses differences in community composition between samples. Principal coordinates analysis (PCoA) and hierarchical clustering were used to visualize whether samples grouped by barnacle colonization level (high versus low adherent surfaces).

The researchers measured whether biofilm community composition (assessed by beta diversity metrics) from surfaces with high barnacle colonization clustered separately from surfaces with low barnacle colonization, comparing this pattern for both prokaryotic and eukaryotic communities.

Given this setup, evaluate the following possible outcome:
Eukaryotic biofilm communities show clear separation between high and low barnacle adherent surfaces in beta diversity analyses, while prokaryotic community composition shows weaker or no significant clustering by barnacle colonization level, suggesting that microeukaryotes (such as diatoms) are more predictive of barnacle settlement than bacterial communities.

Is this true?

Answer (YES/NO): YES